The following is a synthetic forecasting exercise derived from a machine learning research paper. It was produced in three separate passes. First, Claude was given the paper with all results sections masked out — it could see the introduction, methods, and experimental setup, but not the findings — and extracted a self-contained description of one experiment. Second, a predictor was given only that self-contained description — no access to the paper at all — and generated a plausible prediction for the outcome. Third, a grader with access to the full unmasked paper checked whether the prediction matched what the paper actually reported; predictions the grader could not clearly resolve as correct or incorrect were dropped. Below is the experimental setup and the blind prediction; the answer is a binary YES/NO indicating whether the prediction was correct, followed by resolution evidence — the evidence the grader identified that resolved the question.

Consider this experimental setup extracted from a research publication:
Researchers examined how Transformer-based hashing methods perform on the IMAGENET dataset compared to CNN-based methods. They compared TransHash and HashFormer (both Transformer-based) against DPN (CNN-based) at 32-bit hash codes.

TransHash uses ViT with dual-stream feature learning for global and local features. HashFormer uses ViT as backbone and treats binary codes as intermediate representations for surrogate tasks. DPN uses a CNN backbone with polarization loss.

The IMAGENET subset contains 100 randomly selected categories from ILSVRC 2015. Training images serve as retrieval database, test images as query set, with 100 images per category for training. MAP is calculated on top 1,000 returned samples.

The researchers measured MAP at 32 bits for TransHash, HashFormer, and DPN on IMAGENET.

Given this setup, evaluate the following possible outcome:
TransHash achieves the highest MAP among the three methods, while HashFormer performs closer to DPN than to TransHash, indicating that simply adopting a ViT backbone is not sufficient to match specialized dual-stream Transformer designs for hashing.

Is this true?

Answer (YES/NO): NO